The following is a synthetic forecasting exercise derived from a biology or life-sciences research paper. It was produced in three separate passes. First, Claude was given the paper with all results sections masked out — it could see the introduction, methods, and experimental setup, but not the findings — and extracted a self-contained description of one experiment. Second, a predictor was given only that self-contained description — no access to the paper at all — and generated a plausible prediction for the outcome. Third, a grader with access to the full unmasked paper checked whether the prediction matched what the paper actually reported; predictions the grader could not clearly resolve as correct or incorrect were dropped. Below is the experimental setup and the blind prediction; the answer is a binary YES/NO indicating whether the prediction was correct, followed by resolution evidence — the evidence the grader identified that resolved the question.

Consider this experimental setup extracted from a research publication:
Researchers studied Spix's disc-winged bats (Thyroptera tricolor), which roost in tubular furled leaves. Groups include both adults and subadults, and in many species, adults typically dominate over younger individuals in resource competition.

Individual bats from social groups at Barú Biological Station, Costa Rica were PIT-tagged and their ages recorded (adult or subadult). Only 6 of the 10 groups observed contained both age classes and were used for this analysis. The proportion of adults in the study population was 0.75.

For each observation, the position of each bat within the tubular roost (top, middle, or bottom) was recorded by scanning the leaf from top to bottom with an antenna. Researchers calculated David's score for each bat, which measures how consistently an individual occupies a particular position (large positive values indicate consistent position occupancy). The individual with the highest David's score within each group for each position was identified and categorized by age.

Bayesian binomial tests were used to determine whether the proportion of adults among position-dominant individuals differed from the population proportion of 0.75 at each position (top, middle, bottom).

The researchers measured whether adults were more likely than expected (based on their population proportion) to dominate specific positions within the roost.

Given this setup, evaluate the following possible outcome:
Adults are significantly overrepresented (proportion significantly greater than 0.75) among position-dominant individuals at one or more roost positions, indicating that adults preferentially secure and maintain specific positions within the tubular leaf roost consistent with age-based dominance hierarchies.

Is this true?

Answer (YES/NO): NO